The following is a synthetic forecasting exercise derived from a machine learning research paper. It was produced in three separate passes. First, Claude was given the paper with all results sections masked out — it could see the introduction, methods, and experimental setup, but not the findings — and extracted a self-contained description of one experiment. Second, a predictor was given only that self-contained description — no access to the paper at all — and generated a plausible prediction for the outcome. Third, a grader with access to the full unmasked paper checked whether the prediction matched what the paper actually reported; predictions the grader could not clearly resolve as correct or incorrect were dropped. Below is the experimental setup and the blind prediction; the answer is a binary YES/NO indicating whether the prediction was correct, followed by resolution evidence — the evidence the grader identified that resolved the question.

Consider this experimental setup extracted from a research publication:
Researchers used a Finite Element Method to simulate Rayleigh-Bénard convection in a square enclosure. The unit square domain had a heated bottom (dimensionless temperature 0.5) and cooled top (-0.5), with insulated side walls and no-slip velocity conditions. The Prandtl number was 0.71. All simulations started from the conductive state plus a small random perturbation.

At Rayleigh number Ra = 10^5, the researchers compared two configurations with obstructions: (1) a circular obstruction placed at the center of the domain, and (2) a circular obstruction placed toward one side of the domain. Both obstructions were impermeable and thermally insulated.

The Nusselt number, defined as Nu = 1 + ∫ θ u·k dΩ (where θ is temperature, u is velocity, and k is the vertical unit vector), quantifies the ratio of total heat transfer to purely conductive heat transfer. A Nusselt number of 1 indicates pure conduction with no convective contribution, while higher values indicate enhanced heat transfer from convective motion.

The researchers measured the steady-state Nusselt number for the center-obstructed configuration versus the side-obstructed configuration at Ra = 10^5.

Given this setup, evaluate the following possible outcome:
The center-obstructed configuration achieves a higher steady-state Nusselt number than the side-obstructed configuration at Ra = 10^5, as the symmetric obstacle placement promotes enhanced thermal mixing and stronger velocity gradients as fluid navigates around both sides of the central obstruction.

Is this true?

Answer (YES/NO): NO